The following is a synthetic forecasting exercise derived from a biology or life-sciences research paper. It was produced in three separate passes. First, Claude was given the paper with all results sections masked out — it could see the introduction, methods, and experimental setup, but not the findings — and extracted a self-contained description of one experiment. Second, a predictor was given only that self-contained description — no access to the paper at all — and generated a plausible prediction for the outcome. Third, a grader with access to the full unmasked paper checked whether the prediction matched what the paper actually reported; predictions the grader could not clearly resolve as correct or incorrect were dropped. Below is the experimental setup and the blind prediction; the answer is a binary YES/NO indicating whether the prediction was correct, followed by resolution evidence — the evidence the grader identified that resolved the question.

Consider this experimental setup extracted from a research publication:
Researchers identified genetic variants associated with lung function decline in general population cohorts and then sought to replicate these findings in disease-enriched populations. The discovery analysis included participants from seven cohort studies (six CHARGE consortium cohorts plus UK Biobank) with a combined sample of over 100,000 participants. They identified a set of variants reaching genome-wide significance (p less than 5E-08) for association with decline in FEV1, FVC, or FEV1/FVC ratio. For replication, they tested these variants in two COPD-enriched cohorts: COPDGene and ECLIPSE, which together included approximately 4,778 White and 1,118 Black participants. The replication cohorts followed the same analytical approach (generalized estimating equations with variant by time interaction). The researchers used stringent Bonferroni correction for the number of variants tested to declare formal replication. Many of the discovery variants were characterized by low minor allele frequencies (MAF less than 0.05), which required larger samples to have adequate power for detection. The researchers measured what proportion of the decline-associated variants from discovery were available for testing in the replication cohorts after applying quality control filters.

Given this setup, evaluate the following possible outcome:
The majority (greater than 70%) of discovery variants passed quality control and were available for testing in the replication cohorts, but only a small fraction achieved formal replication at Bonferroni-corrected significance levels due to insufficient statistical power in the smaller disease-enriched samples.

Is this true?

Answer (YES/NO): NO